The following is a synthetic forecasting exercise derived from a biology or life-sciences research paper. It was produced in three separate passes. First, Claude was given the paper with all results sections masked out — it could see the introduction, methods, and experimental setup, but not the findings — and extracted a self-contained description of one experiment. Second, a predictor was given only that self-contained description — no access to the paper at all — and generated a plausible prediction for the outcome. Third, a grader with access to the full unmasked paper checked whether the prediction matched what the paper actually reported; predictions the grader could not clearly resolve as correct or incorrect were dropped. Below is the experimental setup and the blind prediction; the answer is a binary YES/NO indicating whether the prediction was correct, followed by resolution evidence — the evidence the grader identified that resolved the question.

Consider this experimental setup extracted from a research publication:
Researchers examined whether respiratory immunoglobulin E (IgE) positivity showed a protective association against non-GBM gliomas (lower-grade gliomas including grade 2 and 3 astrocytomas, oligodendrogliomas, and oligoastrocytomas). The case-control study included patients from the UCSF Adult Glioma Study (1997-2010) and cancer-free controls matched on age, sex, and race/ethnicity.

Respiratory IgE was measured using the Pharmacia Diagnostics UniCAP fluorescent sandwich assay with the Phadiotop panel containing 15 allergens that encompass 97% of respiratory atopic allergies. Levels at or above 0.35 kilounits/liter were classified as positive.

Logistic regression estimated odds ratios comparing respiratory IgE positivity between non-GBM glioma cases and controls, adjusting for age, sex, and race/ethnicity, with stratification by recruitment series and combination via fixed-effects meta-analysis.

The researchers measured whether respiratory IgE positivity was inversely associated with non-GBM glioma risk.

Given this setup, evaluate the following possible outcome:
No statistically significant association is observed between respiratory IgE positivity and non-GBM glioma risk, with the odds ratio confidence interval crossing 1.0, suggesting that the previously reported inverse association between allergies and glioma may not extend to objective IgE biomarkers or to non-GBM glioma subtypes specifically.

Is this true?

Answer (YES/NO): YES